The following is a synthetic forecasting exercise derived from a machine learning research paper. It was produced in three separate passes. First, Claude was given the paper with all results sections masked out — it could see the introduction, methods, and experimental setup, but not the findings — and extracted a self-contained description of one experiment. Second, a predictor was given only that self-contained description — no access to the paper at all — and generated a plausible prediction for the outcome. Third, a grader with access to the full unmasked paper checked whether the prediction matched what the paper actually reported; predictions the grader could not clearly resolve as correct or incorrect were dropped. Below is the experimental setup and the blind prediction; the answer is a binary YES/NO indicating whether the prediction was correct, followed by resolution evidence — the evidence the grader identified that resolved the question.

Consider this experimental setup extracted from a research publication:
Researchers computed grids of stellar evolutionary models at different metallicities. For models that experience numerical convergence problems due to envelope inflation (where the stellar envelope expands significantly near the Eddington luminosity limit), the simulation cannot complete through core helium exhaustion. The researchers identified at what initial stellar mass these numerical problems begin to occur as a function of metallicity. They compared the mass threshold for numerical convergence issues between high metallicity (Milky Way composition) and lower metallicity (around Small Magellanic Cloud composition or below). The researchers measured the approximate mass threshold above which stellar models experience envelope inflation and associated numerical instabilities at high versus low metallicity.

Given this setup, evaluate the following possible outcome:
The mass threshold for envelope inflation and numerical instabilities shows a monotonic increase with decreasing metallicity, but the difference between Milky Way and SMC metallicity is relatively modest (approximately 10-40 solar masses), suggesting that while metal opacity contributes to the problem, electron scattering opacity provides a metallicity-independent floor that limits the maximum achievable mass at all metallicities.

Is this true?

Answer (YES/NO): NO